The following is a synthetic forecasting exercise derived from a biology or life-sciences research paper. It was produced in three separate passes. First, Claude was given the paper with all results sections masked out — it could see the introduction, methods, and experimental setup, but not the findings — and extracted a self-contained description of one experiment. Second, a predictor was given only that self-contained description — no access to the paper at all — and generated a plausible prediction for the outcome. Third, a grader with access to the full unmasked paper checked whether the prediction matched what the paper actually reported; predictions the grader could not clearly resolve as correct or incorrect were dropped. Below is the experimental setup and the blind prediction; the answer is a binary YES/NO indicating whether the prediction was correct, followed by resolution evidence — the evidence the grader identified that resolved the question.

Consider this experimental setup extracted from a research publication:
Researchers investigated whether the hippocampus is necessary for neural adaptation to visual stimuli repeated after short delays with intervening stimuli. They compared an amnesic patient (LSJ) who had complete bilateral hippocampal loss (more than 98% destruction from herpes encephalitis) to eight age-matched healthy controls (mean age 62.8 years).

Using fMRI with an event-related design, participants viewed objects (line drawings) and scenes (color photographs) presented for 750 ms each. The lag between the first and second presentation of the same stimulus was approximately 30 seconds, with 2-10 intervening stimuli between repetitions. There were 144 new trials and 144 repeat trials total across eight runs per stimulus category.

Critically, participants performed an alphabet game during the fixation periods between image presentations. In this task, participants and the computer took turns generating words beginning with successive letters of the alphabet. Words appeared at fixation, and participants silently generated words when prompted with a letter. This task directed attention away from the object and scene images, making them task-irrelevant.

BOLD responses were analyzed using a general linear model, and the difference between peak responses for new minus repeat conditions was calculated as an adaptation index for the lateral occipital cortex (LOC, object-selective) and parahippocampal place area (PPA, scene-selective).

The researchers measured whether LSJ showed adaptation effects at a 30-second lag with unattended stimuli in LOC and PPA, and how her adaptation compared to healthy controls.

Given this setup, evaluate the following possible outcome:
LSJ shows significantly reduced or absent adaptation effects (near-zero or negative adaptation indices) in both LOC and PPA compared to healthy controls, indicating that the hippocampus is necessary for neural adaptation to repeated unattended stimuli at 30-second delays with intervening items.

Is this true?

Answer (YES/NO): NO